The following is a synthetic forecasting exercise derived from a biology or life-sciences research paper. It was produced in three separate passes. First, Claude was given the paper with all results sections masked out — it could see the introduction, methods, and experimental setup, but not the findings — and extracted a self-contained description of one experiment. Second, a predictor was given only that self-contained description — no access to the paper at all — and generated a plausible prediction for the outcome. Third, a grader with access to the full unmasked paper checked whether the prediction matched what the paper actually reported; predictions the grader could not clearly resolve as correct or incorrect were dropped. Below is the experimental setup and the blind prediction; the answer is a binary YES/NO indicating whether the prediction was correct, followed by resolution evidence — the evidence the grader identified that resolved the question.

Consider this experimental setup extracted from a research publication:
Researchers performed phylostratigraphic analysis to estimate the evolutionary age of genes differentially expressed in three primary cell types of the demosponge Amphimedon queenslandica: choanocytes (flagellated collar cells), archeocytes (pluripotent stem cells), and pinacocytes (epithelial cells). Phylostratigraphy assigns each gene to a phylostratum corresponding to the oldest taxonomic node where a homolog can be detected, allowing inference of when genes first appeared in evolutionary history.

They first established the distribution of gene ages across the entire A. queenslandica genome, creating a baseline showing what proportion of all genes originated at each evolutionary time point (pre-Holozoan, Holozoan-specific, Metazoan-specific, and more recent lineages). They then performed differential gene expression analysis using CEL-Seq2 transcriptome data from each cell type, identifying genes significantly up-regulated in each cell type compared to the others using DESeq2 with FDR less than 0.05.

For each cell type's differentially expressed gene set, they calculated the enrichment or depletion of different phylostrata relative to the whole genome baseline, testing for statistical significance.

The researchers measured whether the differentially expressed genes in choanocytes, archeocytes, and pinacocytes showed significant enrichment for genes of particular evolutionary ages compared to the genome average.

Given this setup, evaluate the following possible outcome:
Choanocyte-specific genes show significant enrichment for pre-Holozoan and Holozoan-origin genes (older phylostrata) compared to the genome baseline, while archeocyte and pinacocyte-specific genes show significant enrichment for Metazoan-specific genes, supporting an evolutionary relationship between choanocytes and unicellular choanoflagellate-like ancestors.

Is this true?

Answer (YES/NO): NO